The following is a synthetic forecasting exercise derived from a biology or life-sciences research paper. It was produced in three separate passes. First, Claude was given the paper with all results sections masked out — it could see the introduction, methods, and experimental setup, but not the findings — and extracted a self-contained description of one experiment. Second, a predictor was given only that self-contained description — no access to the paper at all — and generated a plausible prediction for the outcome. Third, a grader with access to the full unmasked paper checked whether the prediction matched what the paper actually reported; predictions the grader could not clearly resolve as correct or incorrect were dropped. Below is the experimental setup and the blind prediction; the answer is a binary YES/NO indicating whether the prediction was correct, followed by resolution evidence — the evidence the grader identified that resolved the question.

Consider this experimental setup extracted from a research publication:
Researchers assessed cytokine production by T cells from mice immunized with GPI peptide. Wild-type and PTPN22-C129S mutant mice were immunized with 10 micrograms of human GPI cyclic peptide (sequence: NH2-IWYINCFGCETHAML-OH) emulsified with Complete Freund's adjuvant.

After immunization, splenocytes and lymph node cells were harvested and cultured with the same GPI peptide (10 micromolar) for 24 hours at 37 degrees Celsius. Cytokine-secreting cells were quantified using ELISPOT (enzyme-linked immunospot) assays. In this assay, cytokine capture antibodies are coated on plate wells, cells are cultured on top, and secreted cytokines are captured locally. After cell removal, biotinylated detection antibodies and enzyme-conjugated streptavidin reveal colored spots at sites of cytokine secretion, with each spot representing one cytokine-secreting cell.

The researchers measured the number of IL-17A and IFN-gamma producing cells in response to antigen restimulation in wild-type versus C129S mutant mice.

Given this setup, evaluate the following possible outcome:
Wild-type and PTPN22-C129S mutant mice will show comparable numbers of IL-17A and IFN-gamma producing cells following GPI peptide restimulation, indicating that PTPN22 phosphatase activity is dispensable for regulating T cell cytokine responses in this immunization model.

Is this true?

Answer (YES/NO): NO